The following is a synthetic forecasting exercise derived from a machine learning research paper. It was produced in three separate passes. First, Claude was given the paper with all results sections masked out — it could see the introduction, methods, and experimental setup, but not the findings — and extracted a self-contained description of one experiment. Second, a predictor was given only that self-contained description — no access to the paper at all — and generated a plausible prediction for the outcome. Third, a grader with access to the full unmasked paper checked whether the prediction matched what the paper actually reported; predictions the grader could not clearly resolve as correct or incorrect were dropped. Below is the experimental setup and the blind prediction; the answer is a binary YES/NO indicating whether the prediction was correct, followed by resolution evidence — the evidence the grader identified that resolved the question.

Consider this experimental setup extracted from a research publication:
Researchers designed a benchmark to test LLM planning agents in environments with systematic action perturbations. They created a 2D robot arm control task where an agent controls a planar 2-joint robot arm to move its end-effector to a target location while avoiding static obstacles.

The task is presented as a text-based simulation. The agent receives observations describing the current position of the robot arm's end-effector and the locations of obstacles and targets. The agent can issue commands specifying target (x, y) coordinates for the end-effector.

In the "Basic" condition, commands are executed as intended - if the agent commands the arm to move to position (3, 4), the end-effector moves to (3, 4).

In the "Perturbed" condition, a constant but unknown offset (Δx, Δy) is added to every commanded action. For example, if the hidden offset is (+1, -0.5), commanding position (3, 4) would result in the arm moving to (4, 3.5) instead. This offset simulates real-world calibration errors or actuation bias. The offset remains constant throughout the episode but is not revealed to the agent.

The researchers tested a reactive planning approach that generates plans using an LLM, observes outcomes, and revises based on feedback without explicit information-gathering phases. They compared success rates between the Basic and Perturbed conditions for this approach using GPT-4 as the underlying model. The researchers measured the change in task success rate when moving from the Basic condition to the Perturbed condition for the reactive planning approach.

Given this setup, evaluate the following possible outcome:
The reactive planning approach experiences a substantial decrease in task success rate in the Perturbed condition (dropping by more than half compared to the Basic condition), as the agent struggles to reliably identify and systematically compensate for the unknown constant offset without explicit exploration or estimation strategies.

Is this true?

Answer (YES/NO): YES